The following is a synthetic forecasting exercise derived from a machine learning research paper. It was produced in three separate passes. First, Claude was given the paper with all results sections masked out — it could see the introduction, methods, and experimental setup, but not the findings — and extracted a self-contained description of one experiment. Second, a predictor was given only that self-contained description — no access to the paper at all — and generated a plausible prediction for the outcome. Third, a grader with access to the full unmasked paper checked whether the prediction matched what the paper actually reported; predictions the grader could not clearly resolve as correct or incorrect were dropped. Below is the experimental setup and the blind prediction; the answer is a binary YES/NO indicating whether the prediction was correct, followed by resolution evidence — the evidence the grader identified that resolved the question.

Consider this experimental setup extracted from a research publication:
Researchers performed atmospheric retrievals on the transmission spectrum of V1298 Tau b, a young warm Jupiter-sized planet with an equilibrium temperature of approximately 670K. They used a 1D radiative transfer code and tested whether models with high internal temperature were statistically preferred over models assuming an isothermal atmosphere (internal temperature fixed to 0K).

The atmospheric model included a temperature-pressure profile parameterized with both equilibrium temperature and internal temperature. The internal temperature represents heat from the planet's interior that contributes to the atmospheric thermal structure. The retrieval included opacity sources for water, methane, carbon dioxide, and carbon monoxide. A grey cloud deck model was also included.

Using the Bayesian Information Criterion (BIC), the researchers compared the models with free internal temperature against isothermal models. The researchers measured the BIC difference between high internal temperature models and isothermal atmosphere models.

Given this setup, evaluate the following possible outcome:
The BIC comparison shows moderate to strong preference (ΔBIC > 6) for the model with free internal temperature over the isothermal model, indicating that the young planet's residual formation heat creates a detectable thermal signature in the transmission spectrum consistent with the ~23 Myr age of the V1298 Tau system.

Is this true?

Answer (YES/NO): YES